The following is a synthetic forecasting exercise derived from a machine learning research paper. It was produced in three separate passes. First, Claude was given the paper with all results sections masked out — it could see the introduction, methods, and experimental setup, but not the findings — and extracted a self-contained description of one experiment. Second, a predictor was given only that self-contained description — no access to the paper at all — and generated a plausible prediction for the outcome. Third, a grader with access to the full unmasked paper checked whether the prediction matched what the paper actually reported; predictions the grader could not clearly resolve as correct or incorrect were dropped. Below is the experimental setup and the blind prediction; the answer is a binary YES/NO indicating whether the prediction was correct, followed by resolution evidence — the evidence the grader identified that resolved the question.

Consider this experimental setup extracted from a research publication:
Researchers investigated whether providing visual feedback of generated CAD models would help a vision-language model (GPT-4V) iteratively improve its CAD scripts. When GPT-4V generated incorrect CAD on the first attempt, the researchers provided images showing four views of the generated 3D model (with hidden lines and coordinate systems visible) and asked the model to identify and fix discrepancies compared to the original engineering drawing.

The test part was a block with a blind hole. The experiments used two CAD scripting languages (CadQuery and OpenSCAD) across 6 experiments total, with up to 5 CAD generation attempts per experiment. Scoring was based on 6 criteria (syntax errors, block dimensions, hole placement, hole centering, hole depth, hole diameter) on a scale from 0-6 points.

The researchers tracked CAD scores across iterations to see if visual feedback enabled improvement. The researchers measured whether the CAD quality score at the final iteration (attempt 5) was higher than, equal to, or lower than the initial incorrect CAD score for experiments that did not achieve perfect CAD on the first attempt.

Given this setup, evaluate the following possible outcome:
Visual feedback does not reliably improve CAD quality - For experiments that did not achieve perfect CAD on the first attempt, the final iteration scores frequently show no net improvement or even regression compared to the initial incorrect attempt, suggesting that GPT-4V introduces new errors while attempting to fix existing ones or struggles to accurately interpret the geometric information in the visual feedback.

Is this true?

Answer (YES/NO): YES